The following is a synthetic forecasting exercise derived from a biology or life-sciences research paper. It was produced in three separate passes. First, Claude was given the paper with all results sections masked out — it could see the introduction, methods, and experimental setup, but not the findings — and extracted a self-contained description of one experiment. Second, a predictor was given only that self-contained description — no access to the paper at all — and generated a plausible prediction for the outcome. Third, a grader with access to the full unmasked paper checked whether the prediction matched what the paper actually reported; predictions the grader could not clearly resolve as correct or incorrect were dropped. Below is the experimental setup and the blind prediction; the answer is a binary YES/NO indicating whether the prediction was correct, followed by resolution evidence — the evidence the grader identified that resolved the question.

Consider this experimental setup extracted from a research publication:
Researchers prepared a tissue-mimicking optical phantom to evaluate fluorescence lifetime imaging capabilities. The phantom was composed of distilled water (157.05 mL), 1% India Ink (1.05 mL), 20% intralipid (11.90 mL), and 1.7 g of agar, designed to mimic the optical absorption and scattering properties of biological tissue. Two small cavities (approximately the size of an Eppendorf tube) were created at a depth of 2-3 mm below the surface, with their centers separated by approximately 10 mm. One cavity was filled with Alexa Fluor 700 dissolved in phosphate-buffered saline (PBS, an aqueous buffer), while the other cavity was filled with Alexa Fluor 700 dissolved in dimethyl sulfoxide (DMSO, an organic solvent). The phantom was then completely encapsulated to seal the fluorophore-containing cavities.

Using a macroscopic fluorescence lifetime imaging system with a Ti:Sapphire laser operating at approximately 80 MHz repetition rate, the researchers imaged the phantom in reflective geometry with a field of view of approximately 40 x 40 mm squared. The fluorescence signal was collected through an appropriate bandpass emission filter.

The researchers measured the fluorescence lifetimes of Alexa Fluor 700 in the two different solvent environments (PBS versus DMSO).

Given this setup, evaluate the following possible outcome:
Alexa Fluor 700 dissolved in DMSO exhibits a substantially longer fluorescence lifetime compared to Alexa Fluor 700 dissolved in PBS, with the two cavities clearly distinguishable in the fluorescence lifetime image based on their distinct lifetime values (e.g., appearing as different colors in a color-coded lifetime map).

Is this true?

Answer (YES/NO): YES